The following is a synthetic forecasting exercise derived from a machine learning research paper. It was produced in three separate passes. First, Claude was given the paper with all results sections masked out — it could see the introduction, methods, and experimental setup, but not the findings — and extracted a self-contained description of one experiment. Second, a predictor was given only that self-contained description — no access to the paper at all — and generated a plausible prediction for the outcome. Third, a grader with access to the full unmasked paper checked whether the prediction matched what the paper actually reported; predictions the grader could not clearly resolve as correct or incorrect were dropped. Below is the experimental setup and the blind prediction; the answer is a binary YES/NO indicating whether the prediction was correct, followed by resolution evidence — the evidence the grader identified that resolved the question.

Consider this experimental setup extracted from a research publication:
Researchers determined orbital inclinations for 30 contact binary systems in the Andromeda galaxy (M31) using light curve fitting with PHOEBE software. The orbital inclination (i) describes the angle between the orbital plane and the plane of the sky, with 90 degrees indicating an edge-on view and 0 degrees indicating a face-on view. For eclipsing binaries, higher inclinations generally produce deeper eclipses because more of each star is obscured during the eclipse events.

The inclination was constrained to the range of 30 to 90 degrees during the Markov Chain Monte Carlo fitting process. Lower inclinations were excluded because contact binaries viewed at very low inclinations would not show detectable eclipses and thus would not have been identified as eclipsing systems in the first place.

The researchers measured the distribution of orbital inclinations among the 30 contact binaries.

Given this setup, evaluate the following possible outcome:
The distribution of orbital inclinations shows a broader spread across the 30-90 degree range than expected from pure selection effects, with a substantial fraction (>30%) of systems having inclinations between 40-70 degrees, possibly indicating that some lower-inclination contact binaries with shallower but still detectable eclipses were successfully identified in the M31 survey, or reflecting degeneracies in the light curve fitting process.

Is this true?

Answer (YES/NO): YES